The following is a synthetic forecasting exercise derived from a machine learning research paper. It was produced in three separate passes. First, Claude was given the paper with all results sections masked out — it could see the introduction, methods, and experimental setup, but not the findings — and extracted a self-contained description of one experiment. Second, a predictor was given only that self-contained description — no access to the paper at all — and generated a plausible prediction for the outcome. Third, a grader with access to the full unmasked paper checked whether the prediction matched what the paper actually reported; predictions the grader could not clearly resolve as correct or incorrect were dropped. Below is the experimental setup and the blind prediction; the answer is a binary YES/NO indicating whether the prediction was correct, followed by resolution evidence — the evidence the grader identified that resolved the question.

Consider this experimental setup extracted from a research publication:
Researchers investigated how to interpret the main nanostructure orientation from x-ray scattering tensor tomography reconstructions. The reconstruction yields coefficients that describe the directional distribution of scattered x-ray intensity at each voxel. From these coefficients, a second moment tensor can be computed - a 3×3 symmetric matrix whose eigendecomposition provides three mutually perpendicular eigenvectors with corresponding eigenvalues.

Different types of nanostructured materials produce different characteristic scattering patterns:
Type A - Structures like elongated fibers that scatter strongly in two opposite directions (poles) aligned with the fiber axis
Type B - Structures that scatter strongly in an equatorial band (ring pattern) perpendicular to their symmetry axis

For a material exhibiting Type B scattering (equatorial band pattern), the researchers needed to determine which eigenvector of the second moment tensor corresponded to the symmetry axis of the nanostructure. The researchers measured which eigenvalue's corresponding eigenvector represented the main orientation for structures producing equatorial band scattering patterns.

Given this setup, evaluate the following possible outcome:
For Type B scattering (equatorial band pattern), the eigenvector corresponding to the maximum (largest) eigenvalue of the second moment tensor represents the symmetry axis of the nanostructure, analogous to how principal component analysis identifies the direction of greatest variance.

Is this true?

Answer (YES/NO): NO